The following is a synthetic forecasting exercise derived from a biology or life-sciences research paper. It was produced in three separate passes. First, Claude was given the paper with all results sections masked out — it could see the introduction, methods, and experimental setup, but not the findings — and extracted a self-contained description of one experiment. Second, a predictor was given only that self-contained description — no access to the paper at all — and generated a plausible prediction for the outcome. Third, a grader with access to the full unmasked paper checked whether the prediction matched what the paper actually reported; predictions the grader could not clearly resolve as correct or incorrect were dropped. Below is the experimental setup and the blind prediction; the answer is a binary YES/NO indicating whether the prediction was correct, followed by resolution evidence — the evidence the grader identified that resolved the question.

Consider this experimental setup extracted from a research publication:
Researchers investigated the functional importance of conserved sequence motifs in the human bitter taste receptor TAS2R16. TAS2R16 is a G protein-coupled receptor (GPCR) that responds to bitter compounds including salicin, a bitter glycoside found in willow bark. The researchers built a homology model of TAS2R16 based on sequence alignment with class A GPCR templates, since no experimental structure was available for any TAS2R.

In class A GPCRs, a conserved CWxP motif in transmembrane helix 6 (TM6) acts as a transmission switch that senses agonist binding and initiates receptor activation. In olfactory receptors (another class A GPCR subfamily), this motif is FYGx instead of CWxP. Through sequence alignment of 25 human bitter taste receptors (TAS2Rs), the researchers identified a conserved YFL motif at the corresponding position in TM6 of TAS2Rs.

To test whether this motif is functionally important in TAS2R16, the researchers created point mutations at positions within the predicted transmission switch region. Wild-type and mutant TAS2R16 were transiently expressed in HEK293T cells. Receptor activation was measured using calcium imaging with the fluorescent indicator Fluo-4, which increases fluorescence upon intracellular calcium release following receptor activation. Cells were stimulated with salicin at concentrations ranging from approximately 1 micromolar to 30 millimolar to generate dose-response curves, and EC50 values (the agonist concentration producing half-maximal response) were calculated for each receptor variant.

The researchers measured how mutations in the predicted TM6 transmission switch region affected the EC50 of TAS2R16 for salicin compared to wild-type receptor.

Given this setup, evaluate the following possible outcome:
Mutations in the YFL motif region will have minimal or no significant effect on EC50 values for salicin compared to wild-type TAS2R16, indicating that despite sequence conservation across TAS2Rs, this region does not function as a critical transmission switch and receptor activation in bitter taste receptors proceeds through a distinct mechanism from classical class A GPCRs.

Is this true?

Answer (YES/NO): NO